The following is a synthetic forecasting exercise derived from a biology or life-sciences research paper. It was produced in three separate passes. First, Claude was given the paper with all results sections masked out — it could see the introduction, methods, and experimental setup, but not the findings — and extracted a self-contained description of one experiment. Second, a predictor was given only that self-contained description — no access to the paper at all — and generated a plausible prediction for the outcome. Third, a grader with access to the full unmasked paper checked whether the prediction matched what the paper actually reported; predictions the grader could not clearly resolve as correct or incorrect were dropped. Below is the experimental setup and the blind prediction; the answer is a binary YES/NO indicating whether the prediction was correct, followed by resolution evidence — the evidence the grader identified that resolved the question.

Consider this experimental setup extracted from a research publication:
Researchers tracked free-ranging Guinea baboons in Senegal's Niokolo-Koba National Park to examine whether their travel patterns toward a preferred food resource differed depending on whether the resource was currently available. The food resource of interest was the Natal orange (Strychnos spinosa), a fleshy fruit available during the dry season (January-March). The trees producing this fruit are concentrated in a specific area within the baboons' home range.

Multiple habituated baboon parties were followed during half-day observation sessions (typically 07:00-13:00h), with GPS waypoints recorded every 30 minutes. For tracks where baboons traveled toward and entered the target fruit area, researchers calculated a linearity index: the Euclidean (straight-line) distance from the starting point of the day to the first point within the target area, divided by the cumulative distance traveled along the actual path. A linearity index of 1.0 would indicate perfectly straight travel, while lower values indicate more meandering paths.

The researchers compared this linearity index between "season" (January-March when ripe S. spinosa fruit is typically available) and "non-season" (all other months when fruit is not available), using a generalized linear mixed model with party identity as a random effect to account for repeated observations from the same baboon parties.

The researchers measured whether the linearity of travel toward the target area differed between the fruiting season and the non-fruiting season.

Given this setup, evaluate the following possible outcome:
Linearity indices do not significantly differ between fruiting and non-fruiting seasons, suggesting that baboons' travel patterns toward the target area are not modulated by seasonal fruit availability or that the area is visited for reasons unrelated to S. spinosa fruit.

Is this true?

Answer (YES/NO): NO